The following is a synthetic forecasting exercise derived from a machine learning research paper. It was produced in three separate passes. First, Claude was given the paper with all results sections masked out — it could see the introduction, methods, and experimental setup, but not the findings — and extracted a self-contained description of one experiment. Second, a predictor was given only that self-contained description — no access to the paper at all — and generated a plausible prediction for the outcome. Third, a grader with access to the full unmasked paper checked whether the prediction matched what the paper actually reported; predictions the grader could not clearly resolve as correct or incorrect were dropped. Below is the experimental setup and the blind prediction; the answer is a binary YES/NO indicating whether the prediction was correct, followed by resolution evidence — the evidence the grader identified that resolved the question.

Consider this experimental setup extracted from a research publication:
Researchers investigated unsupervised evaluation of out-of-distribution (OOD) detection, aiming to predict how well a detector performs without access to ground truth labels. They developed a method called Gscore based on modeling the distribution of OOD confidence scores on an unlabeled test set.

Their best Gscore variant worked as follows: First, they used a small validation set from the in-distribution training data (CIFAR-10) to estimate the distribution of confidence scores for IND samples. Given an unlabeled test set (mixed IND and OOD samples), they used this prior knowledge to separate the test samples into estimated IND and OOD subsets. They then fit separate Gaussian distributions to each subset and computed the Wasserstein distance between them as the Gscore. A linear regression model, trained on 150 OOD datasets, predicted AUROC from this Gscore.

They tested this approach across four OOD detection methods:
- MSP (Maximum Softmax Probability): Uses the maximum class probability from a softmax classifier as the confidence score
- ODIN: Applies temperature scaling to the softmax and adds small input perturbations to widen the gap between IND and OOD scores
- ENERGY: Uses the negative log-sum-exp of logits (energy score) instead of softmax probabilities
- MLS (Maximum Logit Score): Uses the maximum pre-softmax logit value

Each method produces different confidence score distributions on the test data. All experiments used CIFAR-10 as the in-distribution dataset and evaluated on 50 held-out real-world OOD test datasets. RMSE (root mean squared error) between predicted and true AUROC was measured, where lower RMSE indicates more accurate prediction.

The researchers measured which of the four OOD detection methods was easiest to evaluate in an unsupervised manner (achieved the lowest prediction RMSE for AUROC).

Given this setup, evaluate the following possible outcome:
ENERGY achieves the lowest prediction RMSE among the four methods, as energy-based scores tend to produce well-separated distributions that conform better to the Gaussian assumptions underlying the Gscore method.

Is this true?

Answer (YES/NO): NO